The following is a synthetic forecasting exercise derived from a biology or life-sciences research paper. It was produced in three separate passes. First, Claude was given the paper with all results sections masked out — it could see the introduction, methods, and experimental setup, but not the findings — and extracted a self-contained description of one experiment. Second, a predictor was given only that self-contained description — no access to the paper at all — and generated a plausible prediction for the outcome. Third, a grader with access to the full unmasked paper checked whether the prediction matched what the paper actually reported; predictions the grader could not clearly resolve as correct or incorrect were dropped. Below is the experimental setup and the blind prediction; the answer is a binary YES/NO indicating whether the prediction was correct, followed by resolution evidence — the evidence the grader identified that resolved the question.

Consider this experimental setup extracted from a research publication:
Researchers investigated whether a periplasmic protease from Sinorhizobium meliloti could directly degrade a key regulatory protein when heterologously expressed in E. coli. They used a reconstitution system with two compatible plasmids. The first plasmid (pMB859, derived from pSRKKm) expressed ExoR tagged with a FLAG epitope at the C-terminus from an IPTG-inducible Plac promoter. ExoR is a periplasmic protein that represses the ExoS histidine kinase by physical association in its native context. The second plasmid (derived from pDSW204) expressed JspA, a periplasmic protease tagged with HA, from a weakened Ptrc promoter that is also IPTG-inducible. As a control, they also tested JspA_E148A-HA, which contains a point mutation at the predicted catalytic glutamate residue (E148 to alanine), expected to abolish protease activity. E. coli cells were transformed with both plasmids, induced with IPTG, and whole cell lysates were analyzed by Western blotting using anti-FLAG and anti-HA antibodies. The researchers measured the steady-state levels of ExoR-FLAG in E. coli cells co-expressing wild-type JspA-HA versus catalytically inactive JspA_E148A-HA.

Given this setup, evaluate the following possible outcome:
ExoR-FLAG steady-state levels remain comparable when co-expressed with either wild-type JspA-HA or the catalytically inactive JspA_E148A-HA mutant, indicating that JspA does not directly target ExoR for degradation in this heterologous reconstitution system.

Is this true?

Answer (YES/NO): YES